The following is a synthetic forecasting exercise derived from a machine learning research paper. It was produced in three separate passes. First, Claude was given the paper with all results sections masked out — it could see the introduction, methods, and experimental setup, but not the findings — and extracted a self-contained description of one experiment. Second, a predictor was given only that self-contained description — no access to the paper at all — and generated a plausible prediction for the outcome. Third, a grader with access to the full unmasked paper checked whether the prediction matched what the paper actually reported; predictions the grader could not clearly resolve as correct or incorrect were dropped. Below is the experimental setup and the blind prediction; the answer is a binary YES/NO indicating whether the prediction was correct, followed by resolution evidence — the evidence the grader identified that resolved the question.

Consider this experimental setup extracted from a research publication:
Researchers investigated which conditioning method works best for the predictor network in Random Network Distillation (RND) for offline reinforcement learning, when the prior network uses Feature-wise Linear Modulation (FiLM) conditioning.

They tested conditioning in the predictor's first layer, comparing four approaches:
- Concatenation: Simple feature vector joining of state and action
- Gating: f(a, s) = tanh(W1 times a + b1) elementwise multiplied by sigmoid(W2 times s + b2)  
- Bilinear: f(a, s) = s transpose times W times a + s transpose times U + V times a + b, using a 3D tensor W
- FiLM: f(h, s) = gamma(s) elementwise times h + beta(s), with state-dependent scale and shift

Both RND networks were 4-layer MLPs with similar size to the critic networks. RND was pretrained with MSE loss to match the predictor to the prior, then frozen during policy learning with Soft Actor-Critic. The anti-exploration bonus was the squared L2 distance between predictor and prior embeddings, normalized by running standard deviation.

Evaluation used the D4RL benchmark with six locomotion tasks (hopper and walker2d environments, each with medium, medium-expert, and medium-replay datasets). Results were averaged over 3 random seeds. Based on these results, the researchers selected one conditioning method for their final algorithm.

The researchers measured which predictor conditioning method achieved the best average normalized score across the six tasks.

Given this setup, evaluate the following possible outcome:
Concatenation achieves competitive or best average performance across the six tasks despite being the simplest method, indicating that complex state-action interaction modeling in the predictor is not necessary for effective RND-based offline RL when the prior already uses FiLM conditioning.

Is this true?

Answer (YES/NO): NO